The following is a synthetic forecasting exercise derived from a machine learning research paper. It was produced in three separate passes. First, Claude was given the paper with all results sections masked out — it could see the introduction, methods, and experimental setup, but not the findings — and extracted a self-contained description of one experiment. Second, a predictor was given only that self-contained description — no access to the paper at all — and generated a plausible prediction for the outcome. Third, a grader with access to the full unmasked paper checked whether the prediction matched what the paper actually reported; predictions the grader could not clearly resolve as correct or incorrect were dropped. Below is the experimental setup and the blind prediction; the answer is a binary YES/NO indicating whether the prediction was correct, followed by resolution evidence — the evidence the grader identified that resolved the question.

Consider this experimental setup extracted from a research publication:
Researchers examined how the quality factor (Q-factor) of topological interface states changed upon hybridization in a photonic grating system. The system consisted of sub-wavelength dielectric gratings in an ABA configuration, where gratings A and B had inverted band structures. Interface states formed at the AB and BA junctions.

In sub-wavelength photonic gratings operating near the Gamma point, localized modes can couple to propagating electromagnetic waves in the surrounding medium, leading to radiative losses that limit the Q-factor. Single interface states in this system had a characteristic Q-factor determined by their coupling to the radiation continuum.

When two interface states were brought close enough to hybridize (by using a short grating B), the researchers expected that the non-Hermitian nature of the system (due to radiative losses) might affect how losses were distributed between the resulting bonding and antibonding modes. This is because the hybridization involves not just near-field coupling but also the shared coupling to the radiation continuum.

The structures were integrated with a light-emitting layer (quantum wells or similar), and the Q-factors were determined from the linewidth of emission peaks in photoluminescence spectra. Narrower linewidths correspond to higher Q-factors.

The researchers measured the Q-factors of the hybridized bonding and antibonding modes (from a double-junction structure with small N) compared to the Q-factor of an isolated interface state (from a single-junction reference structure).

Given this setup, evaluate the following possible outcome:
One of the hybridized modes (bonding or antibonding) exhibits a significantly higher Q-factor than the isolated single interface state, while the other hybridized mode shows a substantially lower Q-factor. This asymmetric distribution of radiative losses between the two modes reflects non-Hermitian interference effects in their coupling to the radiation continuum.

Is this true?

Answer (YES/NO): YES